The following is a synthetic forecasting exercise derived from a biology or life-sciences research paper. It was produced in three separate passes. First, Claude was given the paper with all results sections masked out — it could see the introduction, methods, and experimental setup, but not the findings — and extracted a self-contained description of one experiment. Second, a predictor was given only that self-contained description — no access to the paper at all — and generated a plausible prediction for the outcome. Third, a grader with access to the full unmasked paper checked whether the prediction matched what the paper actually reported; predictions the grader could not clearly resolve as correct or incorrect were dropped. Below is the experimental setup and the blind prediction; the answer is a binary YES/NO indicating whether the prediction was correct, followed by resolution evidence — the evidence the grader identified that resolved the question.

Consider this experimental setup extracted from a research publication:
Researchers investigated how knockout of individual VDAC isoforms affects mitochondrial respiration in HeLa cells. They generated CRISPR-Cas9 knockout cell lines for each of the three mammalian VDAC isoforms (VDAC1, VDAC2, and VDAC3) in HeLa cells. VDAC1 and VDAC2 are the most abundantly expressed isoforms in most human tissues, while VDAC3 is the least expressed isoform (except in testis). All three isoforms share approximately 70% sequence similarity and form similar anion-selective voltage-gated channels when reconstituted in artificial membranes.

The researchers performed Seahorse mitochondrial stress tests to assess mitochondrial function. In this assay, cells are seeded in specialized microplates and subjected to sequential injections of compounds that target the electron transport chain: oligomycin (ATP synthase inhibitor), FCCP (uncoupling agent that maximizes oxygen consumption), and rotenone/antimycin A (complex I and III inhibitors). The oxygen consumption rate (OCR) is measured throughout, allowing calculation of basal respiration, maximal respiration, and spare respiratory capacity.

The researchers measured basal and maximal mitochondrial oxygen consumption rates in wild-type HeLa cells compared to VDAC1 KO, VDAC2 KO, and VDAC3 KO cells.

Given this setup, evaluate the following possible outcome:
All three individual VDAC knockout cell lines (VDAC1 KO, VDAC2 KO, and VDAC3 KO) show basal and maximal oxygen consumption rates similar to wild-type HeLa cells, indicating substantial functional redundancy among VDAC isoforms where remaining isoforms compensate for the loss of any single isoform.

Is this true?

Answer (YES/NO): NO